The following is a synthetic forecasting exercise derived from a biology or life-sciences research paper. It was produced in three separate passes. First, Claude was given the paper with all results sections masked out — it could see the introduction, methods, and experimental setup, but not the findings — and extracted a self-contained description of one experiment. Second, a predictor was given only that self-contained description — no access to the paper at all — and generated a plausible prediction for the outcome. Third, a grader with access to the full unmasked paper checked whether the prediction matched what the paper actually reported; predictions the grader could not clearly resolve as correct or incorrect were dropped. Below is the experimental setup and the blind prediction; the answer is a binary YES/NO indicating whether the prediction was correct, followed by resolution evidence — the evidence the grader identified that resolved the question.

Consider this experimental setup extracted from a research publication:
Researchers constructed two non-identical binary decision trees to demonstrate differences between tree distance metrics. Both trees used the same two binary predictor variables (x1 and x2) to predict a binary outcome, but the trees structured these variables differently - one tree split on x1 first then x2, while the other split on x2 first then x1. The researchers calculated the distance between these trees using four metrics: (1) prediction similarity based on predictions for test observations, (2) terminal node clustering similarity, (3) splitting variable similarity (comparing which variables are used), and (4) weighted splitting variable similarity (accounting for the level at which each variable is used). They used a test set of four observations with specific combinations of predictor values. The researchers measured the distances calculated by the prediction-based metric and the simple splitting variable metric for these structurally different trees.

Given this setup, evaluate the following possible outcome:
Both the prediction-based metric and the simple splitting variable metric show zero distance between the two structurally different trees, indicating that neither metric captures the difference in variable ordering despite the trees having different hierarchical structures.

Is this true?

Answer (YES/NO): YES